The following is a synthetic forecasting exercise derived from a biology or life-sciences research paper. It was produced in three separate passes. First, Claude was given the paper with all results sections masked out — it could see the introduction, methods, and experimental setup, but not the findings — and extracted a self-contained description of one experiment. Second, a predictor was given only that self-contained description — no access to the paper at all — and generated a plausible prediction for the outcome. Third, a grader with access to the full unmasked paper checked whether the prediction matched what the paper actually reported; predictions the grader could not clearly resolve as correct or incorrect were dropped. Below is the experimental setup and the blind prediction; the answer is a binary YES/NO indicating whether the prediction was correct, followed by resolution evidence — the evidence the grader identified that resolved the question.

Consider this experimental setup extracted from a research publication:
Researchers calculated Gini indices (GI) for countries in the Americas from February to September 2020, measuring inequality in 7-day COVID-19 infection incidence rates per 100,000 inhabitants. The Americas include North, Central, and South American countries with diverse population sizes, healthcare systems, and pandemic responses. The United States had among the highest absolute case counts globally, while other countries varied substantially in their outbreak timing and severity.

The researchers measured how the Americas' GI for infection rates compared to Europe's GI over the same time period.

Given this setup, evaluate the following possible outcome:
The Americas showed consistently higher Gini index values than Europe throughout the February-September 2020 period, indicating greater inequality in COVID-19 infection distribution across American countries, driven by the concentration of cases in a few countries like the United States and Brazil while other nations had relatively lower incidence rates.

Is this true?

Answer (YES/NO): NO